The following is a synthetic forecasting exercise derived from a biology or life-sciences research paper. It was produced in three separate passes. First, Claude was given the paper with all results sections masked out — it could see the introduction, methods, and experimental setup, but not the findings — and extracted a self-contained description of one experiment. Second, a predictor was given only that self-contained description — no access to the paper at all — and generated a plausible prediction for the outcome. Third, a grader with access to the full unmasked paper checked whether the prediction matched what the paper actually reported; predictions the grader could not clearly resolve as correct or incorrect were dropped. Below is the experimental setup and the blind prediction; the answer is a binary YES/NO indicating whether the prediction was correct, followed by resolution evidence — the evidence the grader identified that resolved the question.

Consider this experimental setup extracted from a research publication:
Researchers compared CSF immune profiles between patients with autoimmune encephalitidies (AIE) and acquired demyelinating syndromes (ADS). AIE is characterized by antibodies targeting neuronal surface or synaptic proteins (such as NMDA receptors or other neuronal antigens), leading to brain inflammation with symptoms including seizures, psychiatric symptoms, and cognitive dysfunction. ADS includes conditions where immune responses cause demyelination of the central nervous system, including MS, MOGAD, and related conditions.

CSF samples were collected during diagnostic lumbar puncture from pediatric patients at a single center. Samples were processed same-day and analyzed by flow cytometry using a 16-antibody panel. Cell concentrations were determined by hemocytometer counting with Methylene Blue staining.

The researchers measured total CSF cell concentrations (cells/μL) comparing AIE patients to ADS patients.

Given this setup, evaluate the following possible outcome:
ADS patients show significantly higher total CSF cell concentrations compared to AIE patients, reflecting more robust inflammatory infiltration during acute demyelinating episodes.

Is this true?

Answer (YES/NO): YES